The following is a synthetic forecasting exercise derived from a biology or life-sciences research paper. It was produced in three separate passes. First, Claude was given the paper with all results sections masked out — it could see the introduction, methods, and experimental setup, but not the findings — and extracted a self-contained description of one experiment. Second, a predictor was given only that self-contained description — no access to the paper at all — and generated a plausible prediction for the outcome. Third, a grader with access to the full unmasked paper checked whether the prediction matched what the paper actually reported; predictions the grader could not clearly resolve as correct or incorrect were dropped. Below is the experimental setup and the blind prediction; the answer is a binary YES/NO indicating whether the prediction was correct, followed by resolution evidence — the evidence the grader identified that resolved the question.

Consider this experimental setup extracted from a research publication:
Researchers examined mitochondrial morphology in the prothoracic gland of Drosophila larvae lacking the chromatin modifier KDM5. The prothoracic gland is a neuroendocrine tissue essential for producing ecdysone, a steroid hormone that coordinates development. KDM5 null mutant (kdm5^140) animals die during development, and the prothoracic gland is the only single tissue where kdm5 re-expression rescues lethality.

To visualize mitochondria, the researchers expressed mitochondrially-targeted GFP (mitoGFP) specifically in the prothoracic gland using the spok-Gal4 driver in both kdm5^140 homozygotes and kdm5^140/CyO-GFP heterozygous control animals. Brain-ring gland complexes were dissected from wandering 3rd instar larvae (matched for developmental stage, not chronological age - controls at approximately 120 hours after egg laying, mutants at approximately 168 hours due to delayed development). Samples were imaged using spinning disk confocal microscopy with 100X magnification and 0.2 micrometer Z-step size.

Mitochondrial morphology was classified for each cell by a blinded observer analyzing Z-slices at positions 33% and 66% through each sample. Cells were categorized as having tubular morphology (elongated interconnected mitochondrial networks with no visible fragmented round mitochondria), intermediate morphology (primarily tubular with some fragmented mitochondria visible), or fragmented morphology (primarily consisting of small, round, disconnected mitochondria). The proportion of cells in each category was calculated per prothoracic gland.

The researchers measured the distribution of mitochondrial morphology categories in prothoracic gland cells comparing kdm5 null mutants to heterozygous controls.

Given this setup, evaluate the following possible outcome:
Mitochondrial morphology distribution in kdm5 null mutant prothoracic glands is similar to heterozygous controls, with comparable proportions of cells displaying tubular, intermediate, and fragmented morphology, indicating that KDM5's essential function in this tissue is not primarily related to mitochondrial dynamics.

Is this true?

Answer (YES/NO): NO